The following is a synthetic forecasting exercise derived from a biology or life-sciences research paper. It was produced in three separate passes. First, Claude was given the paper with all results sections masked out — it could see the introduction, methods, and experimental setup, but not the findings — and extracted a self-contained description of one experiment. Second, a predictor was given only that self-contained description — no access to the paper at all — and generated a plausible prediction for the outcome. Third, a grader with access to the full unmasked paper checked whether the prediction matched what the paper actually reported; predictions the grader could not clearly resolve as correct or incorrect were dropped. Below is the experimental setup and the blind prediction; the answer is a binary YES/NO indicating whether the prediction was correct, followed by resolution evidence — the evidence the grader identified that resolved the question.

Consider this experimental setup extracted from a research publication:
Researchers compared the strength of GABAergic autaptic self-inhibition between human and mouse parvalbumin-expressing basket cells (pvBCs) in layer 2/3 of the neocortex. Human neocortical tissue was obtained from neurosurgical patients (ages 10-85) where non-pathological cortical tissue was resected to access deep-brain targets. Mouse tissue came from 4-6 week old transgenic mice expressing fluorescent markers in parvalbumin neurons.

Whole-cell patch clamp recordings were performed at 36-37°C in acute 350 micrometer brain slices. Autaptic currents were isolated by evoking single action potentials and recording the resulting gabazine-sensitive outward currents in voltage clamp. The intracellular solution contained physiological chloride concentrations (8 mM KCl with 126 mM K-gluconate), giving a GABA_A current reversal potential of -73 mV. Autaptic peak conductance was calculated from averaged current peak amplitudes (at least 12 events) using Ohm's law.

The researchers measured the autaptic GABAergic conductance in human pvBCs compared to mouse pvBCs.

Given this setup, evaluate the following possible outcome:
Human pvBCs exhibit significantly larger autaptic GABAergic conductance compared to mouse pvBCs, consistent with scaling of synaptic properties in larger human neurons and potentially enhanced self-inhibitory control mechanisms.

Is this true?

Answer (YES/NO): NO